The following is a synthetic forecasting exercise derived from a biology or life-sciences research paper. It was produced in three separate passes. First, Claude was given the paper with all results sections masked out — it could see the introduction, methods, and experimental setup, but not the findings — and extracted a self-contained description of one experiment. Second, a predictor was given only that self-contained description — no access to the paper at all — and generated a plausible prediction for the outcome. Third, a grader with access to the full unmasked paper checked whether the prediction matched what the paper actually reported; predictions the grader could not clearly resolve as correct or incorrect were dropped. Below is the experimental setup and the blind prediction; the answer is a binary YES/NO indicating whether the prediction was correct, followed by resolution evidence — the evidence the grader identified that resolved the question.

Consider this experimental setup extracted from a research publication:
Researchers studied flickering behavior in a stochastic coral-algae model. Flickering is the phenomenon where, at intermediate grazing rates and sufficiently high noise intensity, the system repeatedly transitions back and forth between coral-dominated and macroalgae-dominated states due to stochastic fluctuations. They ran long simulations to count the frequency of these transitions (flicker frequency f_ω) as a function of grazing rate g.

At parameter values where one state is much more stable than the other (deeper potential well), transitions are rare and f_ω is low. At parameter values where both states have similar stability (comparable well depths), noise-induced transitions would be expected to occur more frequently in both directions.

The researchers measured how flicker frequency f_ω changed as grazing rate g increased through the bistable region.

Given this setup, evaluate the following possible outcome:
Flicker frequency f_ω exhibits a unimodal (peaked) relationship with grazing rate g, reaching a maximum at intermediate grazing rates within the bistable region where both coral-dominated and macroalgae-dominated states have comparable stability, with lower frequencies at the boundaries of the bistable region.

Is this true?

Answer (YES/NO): NO